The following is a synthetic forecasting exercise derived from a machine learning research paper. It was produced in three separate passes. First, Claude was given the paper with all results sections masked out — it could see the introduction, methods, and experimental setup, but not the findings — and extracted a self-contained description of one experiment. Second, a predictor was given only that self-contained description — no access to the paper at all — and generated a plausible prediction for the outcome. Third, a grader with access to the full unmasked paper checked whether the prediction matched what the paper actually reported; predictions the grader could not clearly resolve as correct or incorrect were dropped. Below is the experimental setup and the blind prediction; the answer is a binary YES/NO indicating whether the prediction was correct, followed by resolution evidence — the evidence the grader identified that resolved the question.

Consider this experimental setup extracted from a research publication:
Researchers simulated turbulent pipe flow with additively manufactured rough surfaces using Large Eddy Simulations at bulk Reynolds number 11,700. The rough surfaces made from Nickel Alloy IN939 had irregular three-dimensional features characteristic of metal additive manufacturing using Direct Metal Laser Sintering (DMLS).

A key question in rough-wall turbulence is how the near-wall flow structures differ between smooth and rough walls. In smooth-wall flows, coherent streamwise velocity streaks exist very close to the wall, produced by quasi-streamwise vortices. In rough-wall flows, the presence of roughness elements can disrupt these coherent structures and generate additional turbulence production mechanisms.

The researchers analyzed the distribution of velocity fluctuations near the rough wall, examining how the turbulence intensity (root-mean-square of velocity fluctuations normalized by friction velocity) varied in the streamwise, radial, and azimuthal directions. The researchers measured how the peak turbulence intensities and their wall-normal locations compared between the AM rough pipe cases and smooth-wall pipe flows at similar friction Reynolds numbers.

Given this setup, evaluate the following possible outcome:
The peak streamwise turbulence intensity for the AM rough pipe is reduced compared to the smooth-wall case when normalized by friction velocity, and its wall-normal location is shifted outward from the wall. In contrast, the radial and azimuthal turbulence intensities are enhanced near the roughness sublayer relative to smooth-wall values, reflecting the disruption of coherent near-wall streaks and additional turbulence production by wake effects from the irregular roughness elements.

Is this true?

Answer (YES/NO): NO